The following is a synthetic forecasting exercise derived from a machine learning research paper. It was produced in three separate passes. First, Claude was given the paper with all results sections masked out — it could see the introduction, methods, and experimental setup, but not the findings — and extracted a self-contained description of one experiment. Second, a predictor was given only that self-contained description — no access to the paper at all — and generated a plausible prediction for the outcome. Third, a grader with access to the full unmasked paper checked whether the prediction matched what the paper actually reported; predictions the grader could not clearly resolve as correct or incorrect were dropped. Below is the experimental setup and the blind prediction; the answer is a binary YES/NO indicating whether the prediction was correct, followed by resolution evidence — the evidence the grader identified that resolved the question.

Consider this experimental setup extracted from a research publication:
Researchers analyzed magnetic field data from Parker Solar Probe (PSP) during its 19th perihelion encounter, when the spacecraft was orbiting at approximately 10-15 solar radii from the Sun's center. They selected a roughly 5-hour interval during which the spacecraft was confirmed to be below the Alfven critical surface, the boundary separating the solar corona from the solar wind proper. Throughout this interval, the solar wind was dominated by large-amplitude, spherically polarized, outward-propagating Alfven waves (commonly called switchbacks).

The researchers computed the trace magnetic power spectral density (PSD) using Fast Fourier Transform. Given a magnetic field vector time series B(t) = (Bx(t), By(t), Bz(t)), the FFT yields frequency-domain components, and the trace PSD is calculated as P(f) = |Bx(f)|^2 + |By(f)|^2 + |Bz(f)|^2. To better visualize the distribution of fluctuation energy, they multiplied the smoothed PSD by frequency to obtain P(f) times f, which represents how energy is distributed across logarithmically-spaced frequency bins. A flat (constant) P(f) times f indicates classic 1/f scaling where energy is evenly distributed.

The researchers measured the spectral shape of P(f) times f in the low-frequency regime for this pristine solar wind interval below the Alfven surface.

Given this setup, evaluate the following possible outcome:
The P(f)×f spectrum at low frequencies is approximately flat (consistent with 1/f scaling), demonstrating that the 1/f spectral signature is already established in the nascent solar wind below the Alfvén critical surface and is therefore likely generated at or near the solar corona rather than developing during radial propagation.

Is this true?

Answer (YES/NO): NO